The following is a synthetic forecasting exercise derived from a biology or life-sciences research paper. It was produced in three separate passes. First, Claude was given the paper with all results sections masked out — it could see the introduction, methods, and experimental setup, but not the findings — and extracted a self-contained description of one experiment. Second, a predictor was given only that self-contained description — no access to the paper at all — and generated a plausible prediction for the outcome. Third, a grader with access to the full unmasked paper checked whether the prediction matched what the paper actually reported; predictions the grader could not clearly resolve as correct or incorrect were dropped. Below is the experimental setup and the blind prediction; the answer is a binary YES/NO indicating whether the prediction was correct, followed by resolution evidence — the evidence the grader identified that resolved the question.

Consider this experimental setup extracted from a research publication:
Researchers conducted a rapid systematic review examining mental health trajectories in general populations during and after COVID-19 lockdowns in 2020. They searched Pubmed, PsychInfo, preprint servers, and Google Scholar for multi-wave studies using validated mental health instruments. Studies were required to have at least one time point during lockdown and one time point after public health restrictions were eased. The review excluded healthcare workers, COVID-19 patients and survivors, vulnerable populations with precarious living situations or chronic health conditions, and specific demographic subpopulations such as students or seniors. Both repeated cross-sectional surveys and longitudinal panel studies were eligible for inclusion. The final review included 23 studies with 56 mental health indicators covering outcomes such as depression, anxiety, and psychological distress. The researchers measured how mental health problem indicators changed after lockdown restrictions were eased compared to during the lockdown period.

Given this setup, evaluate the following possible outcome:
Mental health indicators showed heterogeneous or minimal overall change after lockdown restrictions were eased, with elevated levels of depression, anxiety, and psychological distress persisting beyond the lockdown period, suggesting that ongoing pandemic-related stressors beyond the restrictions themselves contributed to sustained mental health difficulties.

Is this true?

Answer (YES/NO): YES